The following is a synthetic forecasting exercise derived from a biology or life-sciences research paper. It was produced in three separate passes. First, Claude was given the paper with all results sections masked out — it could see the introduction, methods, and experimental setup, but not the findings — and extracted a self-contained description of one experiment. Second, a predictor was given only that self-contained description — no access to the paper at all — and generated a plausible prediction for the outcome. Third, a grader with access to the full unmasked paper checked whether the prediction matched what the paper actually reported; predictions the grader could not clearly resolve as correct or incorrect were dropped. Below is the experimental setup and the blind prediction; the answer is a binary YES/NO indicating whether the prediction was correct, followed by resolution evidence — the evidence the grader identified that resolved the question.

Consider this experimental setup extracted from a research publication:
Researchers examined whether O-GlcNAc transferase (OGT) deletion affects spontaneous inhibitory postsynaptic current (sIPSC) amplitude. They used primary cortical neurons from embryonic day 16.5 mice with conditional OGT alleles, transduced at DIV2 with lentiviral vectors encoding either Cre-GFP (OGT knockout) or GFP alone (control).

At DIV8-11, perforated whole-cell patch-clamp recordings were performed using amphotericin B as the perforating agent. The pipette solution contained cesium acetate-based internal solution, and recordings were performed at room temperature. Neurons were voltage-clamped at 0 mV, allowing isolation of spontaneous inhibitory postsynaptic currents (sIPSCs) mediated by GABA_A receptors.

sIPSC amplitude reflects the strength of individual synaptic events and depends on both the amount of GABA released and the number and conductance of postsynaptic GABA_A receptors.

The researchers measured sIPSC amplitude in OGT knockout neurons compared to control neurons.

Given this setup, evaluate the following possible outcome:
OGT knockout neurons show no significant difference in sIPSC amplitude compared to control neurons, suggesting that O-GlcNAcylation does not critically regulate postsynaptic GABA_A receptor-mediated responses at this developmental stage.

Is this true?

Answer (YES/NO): NO